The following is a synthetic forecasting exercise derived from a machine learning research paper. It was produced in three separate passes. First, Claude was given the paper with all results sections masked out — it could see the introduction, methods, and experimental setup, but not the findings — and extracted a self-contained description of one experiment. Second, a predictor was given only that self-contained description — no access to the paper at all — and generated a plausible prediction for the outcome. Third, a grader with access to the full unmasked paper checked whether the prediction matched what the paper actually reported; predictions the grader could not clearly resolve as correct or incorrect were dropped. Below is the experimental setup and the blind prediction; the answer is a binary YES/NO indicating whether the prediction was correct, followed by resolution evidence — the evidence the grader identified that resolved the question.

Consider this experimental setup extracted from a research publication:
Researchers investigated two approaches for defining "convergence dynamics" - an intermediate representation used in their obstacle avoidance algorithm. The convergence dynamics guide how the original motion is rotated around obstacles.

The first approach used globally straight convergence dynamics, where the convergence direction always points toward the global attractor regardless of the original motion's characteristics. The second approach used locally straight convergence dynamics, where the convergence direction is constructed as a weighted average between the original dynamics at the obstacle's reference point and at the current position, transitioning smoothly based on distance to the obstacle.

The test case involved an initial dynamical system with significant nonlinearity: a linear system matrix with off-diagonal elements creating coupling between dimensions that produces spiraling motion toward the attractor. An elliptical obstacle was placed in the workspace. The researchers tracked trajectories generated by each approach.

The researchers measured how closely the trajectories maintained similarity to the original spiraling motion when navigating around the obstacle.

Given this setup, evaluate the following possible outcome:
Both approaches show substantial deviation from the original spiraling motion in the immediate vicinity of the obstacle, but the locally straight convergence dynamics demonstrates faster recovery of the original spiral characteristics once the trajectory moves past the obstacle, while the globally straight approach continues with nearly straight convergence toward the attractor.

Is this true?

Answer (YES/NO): NO